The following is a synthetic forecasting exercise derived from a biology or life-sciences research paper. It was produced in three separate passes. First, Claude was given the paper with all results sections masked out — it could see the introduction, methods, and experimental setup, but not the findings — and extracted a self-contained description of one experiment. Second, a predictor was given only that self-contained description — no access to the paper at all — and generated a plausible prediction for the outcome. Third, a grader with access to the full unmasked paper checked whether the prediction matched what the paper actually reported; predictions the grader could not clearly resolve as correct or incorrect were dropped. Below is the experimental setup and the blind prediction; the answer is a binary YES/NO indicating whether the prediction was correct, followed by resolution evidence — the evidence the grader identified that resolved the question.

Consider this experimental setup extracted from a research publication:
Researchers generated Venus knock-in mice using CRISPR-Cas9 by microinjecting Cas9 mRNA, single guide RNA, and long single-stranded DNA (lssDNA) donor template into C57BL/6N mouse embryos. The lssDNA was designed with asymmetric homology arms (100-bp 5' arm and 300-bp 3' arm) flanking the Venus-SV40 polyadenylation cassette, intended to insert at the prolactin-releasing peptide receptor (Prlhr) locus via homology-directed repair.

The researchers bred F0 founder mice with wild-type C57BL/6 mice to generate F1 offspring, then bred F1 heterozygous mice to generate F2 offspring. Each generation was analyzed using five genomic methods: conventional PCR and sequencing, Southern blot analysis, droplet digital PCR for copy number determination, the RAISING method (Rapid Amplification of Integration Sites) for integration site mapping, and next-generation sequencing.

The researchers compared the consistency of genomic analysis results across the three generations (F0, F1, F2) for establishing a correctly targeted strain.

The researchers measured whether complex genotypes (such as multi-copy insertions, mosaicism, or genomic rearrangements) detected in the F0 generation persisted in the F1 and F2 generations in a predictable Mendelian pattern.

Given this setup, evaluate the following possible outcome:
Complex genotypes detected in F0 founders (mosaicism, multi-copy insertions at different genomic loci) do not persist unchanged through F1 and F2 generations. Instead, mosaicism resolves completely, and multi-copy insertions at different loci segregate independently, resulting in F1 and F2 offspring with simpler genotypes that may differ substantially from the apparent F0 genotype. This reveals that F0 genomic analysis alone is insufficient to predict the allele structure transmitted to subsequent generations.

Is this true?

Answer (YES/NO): NO